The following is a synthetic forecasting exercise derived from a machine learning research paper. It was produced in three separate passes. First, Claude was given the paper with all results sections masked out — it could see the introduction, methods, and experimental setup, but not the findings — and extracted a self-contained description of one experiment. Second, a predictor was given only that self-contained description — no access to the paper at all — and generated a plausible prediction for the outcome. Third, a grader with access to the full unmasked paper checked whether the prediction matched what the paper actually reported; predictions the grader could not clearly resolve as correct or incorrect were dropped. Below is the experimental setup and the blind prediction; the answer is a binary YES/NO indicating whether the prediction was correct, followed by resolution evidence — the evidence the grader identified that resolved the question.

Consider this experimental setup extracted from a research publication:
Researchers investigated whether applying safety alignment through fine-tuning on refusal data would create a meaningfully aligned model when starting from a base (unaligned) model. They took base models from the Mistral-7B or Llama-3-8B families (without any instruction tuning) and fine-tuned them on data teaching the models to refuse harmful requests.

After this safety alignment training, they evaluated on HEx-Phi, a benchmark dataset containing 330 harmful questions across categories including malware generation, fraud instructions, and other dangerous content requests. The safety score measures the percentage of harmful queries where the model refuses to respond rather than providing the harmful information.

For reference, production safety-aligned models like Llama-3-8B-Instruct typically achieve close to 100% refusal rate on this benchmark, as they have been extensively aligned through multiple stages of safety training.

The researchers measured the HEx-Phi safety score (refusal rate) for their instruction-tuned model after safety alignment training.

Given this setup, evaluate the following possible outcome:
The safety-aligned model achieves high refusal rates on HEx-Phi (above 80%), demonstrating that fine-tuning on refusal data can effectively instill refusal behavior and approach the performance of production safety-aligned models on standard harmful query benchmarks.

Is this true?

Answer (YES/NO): YES